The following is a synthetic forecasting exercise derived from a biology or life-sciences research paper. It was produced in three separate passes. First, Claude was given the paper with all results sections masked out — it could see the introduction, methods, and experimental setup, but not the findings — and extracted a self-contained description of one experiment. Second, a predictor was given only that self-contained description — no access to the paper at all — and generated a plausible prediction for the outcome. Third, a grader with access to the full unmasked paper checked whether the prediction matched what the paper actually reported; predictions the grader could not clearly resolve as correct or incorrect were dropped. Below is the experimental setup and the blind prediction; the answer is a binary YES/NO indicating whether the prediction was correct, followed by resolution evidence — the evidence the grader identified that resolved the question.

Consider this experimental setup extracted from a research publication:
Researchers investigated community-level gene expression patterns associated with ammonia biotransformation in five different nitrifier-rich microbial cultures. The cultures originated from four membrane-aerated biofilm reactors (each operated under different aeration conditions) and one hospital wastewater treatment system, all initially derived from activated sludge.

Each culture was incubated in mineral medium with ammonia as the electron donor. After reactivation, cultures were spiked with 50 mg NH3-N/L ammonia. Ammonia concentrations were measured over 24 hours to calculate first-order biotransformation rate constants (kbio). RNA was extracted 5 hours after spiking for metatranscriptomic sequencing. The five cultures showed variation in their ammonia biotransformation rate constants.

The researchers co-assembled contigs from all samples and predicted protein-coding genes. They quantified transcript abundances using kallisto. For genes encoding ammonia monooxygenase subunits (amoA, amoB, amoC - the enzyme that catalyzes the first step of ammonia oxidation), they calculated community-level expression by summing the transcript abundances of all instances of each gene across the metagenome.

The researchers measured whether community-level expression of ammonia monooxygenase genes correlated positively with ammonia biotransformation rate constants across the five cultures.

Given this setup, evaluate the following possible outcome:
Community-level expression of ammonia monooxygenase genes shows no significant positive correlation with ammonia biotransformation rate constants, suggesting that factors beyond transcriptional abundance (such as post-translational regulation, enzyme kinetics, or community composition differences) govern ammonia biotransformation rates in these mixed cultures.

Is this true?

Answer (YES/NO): YES